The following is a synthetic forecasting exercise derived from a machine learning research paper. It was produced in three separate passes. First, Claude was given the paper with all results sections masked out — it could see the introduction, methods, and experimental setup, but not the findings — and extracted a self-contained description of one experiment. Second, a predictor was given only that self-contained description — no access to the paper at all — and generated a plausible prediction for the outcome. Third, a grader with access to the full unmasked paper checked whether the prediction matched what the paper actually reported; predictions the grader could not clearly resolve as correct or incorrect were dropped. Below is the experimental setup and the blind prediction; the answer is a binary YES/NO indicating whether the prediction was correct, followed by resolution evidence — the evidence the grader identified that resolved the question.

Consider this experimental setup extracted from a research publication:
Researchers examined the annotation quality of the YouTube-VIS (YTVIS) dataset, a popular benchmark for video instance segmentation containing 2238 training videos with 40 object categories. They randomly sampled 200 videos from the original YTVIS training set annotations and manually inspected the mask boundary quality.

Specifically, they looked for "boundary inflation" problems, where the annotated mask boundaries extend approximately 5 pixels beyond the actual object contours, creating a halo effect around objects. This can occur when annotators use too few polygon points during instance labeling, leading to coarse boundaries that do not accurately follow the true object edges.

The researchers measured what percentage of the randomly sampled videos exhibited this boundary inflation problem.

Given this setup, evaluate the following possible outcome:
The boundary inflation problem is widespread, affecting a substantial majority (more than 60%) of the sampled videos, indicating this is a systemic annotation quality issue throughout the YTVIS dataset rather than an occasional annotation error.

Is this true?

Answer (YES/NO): NO